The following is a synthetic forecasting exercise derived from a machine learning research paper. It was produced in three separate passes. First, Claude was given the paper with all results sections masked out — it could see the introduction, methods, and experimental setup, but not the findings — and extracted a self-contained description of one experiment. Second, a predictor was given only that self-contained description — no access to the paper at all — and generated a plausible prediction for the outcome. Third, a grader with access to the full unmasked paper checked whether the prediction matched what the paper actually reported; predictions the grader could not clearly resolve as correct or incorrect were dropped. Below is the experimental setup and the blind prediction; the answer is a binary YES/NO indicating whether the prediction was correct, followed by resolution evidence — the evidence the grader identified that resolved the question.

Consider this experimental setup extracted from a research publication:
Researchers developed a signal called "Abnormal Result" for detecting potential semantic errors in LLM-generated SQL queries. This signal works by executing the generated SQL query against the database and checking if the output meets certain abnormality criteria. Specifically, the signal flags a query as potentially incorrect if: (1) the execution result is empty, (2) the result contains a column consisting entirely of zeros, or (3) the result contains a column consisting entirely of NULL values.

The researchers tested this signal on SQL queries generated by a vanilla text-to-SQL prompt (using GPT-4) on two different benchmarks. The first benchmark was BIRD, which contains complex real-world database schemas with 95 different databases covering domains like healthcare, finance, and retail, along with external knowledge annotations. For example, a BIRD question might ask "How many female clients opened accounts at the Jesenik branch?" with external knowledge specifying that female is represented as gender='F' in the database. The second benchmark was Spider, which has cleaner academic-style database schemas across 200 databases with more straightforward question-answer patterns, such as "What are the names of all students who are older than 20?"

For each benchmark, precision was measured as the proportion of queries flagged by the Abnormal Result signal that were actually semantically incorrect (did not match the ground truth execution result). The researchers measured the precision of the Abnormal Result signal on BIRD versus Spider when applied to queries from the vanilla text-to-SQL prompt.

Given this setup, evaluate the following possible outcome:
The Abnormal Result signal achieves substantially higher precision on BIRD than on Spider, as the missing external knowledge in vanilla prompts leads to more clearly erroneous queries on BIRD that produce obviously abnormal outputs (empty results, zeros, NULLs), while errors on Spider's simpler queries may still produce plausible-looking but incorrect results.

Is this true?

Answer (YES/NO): YES